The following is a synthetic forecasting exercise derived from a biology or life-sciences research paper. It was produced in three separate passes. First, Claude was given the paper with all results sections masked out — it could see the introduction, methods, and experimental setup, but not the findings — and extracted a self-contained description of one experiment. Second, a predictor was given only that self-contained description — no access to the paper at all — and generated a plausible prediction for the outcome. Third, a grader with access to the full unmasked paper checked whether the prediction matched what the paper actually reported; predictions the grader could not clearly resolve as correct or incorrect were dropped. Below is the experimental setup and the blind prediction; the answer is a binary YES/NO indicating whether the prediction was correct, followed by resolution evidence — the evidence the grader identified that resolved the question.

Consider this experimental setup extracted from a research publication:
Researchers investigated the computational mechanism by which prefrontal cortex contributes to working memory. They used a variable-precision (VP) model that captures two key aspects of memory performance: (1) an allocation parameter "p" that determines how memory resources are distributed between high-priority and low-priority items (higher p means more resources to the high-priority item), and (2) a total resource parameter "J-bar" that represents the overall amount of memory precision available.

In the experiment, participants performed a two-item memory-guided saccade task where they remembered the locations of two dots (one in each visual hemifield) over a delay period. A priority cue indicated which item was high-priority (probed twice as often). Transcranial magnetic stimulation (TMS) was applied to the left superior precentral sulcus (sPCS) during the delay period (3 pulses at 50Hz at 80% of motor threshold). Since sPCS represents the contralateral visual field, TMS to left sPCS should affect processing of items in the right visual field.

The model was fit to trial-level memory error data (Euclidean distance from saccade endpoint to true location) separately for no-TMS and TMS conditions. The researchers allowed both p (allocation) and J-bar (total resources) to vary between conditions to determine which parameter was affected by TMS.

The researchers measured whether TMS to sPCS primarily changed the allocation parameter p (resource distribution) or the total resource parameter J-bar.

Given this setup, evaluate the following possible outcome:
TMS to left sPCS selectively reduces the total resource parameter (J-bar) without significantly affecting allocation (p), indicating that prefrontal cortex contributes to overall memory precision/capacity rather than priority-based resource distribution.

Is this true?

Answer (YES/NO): NO